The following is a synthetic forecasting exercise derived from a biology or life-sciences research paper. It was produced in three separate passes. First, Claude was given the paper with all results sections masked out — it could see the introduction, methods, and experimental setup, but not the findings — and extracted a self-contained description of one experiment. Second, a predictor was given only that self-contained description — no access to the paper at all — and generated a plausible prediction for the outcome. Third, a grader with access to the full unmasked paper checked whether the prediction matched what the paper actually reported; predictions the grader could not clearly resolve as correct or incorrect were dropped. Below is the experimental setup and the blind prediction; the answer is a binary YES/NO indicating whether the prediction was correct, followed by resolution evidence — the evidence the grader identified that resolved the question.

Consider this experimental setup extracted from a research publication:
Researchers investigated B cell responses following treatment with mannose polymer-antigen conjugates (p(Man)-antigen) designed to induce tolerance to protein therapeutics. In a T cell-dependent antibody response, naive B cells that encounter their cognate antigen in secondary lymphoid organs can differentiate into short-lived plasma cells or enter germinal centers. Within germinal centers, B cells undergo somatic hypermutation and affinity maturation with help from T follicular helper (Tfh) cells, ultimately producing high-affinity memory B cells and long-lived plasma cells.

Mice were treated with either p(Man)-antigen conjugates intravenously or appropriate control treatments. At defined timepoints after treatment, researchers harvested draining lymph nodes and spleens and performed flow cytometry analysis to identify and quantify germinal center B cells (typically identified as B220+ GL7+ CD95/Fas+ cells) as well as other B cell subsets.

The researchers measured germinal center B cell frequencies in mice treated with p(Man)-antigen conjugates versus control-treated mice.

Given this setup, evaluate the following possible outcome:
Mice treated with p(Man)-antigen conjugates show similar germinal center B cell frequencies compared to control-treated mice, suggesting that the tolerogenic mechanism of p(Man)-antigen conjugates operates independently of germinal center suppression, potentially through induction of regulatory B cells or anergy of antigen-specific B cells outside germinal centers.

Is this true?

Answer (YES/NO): NO